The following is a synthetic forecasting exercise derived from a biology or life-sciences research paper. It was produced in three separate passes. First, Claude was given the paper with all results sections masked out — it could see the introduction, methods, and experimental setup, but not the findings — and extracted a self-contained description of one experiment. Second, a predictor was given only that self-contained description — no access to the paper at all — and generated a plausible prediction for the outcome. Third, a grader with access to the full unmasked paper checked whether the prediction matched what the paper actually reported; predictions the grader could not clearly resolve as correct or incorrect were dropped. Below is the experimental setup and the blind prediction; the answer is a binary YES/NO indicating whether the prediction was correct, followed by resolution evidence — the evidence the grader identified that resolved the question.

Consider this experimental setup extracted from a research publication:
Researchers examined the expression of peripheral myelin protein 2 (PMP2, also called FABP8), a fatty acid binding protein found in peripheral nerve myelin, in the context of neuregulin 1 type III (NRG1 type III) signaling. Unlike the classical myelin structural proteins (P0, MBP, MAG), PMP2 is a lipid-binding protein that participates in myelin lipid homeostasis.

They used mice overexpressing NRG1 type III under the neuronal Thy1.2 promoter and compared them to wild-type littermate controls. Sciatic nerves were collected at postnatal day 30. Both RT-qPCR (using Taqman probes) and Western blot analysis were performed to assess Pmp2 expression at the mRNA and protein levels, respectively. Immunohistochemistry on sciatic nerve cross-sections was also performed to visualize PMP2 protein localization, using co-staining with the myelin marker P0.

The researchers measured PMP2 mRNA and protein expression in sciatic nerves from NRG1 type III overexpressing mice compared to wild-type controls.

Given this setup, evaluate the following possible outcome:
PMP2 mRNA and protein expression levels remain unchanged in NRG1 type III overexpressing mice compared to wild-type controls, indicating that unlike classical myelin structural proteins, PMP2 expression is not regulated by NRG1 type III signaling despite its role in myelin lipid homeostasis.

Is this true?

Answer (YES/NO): NO